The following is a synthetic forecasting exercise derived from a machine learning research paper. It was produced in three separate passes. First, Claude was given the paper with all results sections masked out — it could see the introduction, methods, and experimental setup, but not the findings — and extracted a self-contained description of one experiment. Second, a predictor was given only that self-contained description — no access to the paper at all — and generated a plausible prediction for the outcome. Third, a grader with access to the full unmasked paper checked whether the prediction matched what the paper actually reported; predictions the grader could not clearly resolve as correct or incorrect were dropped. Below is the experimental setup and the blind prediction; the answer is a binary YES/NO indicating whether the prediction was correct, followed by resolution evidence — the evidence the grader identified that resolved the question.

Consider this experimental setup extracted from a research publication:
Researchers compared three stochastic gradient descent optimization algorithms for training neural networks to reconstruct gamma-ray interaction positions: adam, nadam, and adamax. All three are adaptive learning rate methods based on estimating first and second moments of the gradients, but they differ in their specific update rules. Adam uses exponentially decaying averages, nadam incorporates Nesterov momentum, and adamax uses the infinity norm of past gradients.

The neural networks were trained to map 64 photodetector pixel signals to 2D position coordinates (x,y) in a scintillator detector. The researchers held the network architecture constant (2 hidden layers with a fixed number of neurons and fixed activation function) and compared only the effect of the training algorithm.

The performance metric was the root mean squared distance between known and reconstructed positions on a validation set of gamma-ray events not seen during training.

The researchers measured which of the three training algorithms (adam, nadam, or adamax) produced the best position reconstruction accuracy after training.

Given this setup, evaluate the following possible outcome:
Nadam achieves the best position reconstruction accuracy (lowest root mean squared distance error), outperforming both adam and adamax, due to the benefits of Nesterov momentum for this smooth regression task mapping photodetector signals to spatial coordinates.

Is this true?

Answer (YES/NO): NO